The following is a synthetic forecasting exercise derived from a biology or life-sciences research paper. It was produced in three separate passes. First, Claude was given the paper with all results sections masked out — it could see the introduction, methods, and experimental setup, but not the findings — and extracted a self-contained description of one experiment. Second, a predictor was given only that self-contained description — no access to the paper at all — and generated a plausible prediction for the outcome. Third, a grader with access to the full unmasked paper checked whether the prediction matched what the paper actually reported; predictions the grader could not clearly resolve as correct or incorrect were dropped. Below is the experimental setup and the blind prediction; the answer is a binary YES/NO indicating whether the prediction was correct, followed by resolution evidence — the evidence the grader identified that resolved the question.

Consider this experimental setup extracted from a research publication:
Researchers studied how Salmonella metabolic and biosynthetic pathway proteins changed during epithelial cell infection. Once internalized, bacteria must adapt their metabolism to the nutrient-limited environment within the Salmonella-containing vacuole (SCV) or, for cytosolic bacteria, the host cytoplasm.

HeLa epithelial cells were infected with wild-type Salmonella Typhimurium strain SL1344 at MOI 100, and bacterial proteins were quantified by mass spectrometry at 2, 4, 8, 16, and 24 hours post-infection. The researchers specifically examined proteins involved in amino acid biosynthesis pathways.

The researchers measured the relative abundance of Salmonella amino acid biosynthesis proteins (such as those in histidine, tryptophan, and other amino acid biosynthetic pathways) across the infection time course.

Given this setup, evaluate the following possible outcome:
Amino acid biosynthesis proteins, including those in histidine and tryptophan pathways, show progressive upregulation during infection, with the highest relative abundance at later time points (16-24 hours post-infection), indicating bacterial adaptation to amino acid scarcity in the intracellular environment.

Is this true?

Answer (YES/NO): NO